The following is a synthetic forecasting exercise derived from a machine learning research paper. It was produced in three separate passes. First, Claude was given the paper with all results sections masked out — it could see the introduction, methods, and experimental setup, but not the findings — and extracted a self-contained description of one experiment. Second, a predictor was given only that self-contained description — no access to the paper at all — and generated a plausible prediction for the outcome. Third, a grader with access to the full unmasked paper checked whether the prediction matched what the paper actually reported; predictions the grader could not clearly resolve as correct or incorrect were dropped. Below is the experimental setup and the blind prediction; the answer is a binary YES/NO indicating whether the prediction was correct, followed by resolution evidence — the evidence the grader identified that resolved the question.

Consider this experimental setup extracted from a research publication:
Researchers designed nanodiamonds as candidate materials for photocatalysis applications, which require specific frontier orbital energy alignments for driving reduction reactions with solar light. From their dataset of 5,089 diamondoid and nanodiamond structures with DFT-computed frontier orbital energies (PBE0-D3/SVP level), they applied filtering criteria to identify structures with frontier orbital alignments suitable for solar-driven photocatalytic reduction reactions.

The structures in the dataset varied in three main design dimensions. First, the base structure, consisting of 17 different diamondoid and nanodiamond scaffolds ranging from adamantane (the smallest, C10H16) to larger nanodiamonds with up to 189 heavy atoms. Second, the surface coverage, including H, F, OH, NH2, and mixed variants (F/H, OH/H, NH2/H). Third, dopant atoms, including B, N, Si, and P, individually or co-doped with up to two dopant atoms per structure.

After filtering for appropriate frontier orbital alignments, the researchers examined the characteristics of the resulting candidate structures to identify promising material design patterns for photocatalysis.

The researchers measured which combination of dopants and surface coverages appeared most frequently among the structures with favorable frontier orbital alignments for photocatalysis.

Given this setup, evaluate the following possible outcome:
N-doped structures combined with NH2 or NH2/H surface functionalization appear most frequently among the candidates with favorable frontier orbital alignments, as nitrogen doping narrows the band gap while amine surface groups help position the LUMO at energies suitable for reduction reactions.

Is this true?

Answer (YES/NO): NO